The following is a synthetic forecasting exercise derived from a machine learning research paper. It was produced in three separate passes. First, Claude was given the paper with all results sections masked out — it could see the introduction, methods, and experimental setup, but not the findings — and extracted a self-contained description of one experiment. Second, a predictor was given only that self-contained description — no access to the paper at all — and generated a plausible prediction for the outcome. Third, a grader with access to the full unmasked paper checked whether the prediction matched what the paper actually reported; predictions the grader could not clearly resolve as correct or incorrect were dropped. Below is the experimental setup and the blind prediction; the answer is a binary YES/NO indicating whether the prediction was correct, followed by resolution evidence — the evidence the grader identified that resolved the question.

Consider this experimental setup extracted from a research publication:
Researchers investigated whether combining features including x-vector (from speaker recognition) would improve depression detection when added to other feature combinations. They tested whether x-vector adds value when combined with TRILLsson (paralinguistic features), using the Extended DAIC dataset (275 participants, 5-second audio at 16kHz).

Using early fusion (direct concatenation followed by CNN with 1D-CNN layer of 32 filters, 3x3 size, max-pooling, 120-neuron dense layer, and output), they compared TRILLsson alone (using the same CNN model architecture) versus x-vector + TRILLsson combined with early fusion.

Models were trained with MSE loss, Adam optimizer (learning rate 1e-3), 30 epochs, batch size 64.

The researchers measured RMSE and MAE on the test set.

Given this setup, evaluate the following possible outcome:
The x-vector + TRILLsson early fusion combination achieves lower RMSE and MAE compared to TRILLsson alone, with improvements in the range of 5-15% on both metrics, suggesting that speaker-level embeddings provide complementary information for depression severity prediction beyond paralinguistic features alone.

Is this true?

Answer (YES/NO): NO